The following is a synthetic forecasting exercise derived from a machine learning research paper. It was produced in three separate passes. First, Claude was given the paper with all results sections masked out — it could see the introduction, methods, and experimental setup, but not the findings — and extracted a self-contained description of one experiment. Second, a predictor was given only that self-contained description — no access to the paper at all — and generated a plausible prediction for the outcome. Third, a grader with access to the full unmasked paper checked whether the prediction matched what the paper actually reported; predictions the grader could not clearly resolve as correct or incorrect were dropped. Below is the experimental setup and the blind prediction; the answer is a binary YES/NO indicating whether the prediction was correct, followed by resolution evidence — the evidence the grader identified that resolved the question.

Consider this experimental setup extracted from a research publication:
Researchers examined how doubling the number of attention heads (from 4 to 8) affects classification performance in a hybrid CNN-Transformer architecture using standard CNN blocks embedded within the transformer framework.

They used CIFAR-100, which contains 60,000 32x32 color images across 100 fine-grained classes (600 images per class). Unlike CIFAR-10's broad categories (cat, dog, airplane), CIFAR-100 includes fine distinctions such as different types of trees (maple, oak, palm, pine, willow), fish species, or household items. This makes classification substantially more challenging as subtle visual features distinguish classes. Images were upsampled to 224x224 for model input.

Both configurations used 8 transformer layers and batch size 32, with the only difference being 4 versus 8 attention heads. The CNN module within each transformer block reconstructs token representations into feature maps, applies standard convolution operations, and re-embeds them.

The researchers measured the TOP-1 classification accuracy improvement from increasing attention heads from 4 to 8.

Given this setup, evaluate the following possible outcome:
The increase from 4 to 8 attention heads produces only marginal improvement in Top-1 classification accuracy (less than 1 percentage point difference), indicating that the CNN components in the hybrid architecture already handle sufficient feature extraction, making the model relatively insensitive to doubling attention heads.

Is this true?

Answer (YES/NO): NO